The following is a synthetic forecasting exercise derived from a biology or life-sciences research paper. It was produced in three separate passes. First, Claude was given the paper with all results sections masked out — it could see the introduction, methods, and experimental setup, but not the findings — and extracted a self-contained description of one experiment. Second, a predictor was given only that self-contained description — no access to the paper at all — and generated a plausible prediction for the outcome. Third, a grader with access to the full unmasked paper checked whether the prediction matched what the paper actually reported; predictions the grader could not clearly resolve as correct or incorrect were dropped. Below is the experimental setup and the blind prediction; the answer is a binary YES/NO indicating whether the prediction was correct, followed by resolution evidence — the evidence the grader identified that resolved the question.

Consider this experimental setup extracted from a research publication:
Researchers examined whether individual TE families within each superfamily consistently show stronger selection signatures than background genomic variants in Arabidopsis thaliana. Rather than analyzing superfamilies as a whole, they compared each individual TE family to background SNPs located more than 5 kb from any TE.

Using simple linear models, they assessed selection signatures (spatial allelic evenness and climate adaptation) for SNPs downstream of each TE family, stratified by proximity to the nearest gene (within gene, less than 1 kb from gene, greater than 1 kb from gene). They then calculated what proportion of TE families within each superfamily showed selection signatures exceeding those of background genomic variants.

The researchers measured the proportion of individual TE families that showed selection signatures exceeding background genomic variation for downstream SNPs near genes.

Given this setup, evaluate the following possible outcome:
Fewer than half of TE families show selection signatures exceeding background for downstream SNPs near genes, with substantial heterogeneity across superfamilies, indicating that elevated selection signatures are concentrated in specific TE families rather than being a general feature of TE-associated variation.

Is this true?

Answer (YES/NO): YES